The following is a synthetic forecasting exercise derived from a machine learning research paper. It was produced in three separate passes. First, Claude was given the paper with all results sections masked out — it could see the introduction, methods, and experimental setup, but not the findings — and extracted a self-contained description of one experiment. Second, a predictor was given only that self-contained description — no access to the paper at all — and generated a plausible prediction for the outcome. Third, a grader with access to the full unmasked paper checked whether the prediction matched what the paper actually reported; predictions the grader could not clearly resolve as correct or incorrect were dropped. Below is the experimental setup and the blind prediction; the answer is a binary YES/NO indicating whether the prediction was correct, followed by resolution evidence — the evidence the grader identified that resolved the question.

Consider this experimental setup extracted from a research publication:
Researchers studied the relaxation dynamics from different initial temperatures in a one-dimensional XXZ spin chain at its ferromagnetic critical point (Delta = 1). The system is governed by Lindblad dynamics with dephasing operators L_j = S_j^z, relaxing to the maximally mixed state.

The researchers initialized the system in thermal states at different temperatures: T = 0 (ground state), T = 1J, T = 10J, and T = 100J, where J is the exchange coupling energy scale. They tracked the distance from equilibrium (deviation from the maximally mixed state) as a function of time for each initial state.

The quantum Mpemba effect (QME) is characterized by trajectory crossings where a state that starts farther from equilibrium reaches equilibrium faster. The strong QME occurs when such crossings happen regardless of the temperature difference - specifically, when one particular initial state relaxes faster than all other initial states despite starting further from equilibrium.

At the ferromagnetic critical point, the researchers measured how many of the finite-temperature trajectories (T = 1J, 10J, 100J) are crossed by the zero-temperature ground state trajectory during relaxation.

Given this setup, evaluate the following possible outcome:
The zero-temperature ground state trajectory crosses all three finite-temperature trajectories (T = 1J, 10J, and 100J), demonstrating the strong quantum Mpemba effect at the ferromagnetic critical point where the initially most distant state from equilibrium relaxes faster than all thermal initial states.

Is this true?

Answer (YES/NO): YES